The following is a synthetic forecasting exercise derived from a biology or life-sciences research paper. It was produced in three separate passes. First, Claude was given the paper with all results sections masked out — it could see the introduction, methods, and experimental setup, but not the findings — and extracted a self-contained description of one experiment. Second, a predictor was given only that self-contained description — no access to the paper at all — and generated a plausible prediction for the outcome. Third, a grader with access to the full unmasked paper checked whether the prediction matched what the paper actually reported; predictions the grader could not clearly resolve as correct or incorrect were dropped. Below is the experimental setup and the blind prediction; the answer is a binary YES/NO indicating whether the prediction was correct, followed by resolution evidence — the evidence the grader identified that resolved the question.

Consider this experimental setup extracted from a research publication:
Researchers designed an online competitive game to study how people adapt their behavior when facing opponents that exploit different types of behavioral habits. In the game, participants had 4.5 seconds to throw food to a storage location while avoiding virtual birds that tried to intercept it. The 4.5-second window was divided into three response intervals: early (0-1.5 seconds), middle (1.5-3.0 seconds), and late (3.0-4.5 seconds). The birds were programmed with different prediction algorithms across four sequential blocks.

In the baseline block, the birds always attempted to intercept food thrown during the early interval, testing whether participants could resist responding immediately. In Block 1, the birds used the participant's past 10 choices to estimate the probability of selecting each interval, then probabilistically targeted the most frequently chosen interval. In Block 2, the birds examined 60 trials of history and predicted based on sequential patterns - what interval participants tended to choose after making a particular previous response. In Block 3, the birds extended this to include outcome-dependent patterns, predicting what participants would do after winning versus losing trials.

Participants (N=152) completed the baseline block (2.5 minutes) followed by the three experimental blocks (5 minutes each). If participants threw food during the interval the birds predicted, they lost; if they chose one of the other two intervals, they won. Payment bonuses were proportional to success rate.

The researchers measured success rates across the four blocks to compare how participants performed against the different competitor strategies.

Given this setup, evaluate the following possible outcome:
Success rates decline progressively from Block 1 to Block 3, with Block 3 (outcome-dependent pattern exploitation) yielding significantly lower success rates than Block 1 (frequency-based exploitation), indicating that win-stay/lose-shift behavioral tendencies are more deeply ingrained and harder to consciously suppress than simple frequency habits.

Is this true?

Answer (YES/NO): YES